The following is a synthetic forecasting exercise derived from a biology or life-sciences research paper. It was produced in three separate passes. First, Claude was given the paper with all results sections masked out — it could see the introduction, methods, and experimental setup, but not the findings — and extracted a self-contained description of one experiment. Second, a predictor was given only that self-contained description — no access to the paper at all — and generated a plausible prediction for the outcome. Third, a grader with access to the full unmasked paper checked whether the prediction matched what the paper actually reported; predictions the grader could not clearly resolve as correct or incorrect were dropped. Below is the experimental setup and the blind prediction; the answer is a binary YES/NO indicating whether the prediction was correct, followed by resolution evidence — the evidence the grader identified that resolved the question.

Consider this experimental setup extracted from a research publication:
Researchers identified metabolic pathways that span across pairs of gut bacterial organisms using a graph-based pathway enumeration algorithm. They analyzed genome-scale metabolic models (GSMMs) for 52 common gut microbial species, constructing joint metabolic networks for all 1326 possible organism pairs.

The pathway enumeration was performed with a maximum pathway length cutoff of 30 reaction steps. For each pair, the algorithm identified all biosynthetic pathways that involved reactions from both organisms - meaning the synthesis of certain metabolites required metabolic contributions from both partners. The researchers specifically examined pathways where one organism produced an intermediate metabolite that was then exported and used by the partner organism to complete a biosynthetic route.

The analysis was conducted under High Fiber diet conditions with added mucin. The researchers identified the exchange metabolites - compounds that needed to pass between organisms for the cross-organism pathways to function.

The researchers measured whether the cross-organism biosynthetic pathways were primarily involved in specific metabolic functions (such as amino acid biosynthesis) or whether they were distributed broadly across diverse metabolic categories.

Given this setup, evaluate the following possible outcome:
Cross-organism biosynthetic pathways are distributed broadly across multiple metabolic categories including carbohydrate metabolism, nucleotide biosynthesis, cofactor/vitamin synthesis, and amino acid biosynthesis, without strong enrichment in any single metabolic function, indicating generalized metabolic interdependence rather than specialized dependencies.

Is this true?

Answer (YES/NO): NO